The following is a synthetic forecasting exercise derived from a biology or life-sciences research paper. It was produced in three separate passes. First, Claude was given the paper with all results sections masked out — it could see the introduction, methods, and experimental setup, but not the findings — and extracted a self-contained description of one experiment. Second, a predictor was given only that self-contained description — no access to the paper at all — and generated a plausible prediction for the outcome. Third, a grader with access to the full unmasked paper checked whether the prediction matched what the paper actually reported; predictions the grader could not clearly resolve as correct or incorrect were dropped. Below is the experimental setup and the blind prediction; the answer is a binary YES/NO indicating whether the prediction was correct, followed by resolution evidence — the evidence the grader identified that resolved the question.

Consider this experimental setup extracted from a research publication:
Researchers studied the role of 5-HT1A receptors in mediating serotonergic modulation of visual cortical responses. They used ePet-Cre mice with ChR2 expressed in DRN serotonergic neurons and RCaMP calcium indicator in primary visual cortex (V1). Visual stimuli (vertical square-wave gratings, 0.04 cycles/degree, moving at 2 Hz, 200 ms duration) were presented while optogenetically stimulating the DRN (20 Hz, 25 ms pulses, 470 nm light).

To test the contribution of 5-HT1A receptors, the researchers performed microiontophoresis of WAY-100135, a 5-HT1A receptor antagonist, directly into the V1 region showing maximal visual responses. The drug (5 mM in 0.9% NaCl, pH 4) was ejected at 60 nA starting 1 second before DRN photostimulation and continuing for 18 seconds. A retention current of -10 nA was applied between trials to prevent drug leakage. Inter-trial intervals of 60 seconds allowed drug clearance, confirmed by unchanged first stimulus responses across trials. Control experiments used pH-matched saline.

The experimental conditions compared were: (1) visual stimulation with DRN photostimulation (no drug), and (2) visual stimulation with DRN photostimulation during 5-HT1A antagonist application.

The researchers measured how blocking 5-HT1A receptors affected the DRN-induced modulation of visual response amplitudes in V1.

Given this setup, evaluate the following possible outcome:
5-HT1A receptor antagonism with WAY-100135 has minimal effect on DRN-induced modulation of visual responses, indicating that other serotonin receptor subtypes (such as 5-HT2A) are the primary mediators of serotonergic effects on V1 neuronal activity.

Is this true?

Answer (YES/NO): NO